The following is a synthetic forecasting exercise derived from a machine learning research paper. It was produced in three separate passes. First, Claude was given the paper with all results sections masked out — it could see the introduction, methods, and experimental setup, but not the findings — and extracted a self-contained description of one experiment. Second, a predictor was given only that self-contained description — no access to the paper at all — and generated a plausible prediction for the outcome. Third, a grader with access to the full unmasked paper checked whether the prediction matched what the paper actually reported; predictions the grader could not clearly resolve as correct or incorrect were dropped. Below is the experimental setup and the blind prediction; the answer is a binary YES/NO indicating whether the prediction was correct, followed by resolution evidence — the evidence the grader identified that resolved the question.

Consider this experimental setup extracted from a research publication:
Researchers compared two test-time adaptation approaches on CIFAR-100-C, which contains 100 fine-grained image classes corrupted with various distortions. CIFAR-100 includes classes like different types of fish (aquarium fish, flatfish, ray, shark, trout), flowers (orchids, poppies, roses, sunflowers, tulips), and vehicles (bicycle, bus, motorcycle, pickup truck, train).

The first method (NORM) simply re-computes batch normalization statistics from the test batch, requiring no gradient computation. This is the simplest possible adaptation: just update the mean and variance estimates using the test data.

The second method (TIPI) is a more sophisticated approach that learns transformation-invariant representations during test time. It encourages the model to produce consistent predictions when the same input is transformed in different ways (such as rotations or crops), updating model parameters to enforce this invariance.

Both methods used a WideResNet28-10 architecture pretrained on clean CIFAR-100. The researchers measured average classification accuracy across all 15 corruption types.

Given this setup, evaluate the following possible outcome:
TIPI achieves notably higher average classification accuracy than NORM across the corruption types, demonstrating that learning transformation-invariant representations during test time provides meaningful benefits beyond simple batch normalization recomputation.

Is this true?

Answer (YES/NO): NO